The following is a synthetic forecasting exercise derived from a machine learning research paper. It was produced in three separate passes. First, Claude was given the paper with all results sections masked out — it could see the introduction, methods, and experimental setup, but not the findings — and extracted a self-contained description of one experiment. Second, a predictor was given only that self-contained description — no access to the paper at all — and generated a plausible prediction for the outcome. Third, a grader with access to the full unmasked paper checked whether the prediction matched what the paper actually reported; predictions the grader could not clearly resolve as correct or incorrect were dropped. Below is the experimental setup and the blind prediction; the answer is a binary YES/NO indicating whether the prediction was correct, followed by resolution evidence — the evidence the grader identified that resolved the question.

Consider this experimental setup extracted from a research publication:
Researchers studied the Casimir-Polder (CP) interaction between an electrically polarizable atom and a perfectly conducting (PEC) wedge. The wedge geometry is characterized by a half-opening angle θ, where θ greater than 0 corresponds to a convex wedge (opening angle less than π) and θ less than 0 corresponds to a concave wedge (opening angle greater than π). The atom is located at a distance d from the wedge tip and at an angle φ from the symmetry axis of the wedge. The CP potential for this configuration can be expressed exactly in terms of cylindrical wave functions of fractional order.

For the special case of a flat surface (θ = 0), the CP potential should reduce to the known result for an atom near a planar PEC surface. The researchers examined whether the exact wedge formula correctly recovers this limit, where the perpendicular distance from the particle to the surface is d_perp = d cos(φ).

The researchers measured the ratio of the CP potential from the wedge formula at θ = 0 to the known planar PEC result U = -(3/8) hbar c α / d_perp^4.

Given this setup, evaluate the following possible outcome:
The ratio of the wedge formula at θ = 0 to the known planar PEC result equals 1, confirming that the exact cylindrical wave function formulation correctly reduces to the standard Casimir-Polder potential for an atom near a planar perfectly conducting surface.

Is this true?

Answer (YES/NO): YES